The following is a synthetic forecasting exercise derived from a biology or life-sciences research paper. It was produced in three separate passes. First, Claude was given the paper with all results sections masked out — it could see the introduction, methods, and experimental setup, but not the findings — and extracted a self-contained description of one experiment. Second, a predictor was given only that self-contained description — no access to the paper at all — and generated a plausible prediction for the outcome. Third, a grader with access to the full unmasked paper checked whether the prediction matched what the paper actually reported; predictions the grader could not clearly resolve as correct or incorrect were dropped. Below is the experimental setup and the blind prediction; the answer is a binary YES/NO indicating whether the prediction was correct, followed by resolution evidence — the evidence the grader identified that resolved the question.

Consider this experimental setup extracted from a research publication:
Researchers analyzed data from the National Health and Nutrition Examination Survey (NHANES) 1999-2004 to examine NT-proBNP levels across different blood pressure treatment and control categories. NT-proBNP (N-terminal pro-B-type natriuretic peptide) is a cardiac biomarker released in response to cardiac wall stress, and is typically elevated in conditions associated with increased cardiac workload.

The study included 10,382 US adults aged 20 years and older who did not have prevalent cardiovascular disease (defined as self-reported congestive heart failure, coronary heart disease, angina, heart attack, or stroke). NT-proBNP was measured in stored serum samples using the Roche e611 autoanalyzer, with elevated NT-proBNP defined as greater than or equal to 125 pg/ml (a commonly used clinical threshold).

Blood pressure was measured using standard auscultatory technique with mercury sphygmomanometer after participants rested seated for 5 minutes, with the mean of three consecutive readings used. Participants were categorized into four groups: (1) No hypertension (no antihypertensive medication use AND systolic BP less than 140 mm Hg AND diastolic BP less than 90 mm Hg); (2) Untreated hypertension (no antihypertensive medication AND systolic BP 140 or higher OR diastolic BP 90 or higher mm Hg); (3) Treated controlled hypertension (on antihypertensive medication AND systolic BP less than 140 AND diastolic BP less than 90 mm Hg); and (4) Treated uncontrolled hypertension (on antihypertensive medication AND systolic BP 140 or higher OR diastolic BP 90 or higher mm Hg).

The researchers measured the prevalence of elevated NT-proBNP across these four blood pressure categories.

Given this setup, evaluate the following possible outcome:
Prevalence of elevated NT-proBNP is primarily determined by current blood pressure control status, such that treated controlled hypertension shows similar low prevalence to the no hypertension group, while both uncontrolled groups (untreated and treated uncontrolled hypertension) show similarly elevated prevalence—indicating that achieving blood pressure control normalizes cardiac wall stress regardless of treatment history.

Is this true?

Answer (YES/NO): NO